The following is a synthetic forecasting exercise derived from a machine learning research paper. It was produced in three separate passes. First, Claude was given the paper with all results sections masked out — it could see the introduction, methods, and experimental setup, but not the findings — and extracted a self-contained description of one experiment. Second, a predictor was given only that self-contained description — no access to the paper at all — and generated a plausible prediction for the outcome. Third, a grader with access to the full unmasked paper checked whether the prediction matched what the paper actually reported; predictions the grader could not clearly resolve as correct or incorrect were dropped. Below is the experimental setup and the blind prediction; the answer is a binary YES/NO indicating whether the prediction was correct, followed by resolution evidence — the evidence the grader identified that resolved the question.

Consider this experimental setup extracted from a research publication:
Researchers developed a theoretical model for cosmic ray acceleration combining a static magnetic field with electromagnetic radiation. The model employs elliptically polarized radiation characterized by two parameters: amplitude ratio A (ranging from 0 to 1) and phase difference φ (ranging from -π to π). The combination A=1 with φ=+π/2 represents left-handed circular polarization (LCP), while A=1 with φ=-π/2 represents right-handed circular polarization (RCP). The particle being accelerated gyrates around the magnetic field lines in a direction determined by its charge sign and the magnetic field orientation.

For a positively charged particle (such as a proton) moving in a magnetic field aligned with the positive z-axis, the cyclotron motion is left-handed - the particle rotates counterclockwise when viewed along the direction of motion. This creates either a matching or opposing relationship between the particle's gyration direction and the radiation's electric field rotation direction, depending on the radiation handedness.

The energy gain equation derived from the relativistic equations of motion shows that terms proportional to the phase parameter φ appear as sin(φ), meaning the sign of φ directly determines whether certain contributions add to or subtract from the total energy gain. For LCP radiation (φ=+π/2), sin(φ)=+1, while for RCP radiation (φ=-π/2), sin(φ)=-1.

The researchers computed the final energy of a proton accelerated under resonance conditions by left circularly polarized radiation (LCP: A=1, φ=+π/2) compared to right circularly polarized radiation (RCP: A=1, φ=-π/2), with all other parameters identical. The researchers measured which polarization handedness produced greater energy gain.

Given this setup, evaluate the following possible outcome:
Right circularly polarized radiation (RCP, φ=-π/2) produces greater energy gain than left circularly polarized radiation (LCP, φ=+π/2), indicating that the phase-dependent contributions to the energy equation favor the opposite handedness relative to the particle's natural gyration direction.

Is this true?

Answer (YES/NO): NO